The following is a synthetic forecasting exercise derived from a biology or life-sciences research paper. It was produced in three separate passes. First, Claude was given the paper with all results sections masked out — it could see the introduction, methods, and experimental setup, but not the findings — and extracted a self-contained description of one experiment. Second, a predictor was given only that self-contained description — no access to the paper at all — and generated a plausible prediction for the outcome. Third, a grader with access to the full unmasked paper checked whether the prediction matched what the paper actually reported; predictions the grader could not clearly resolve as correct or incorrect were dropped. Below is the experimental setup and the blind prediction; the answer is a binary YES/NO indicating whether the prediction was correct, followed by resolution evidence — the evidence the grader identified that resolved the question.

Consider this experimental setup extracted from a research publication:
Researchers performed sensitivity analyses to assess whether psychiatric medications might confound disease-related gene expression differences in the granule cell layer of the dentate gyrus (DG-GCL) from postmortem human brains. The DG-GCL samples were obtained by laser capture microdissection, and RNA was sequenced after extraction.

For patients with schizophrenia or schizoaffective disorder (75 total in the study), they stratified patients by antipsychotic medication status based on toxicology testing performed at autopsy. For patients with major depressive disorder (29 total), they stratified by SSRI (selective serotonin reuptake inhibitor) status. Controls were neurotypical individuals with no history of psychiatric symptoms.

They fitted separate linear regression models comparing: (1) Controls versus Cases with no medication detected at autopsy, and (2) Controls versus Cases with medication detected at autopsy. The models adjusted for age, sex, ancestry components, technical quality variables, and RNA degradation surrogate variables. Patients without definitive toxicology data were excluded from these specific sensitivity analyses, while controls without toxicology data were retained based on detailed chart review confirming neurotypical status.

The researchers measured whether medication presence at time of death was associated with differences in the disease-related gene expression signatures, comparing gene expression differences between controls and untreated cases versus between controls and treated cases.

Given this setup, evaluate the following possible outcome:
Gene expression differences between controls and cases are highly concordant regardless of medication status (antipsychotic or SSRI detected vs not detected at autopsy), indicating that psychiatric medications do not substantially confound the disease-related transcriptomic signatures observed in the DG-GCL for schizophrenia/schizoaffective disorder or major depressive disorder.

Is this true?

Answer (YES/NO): NO